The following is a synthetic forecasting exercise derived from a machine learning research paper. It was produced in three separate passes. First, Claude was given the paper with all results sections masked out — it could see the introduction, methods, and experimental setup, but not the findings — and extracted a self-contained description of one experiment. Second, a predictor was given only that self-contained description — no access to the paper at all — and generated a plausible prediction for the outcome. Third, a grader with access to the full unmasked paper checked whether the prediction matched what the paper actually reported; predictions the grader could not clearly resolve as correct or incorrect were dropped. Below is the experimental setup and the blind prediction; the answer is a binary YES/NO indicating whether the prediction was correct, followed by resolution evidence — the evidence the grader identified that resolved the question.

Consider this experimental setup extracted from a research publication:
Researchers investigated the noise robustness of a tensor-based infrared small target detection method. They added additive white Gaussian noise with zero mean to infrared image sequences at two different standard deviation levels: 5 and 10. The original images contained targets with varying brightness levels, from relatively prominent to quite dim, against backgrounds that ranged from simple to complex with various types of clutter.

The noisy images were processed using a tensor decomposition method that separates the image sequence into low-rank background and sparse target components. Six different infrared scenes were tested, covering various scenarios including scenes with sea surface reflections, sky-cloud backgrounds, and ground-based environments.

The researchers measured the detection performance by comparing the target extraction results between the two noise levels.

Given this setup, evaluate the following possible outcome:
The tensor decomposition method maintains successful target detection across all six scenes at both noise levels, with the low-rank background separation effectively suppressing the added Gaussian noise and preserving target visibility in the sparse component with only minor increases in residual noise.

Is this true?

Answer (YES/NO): NO